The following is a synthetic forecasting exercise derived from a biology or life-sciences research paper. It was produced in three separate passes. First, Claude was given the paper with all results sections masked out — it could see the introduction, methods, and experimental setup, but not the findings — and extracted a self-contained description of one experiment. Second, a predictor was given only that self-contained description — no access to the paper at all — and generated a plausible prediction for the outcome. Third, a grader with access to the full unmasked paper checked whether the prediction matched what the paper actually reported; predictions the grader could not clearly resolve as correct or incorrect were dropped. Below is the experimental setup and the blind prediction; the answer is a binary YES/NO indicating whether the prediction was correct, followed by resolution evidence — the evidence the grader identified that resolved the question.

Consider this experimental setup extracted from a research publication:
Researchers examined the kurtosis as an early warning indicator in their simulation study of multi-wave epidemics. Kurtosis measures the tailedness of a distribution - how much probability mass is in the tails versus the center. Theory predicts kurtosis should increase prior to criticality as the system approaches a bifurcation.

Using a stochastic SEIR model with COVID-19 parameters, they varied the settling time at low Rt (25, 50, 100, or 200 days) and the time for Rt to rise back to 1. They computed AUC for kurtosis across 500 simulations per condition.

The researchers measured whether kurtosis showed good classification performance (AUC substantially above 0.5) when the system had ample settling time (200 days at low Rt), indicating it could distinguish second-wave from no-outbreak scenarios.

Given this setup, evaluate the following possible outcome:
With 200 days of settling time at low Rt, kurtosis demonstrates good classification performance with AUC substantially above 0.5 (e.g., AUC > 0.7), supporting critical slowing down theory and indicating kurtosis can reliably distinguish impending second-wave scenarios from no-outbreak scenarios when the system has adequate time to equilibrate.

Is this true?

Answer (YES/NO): NO